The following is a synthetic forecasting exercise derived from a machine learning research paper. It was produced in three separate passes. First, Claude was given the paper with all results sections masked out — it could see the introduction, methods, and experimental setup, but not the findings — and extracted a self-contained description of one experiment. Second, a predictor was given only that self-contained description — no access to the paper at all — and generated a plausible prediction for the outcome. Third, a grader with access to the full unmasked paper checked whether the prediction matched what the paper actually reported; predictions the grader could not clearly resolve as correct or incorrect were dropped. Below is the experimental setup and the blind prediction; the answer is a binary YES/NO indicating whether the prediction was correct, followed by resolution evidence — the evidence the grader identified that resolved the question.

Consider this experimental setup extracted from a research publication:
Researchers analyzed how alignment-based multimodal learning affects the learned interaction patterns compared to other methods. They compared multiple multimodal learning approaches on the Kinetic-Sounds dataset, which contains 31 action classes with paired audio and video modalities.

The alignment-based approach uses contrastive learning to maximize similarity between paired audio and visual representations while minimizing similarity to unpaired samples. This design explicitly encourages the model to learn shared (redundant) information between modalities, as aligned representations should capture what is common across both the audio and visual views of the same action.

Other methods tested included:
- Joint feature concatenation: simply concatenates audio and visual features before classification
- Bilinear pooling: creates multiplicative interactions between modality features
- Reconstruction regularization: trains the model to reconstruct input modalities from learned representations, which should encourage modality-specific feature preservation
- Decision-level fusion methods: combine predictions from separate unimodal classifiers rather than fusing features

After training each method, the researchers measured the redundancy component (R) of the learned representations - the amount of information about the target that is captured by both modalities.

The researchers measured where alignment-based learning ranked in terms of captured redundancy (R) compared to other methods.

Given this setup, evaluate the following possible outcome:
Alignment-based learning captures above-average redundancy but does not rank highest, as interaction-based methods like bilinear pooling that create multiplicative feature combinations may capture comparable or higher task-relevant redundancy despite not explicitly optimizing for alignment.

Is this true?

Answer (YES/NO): NO